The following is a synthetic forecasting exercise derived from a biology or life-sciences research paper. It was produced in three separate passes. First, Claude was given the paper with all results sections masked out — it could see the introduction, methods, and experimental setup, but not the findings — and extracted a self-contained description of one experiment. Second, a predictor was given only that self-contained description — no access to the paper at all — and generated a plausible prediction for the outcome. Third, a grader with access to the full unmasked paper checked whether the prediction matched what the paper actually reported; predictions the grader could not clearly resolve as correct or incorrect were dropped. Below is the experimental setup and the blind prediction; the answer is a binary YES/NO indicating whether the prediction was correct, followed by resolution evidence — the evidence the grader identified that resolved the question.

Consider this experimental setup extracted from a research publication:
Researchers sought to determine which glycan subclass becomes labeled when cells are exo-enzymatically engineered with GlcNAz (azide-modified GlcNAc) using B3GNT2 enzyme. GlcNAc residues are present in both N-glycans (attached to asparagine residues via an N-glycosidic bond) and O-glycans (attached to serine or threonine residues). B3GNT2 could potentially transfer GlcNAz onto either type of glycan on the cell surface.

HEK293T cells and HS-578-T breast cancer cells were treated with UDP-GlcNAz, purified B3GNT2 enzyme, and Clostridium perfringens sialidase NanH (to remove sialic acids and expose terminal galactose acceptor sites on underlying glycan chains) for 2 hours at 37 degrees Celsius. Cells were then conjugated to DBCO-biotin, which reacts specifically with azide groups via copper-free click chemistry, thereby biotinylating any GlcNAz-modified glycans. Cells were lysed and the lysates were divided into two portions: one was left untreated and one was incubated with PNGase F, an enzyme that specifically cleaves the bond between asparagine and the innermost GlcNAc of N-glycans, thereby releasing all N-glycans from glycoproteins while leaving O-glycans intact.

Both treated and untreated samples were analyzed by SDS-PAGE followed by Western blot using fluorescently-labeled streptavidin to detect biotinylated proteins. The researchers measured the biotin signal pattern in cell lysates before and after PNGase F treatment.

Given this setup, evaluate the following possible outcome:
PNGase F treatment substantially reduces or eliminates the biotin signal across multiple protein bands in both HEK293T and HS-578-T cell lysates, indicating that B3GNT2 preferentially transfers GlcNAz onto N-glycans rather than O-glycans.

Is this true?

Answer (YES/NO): YES